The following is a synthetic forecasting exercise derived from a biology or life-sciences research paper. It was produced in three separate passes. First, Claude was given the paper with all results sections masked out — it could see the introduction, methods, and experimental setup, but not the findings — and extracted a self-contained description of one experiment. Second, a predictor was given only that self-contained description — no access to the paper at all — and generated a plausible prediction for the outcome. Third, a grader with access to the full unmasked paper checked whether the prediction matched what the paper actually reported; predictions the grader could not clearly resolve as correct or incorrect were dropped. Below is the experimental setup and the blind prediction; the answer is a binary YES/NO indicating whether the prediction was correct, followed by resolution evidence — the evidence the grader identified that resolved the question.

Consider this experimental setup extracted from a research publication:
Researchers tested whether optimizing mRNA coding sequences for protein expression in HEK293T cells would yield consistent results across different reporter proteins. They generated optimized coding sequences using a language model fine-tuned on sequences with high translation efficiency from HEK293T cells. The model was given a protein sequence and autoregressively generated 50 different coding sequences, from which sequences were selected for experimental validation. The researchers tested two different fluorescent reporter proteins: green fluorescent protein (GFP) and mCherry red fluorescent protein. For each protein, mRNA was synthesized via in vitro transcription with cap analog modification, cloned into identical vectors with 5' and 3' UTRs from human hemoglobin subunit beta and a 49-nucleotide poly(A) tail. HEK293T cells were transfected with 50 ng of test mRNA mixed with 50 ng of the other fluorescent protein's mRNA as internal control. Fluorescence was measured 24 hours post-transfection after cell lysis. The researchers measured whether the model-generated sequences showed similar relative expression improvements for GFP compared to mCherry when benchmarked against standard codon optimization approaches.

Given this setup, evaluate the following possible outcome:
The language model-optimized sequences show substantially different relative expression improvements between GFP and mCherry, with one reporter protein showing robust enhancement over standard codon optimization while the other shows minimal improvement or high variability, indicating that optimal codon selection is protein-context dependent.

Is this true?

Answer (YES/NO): NO